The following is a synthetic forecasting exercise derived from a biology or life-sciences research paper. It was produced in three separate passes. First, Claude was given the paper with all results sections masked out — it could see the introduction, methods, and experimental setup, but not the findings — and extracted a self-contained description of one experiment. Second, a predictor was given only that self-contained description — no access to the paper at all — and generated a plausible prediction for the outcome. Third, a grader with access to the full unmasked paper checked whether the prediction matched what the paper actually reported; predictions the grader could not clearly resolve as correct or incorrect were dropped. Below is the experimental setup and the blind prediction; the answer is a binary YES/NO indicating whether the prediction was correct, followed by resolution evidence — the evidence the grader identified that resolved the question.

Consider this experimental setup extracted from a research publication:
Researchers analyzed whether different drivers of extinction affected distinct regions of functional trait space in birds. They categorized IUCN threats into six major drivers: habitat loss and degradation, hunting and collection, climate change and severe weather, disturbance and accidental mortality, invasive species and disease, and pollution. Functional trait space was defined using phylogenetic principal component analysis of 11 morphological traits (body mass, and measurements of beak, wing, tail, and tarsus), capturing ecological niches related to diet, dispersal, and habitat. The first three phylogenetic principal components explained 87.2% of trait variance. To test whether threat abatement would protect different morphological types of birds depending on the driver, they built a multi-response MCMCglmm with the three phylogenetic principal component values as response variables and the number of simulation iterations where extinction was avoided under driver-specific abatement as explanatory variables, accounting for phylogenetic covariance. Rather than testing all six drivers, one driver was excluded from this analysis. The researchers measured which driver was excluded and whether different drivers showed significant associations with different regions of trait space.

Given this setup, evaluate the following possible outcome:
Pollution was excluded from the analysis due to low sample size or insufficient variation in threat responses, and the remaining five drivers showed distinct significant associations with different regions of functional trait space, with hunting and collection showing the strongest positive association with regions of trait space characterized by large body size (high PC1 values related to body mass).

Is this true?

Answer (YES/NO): NO